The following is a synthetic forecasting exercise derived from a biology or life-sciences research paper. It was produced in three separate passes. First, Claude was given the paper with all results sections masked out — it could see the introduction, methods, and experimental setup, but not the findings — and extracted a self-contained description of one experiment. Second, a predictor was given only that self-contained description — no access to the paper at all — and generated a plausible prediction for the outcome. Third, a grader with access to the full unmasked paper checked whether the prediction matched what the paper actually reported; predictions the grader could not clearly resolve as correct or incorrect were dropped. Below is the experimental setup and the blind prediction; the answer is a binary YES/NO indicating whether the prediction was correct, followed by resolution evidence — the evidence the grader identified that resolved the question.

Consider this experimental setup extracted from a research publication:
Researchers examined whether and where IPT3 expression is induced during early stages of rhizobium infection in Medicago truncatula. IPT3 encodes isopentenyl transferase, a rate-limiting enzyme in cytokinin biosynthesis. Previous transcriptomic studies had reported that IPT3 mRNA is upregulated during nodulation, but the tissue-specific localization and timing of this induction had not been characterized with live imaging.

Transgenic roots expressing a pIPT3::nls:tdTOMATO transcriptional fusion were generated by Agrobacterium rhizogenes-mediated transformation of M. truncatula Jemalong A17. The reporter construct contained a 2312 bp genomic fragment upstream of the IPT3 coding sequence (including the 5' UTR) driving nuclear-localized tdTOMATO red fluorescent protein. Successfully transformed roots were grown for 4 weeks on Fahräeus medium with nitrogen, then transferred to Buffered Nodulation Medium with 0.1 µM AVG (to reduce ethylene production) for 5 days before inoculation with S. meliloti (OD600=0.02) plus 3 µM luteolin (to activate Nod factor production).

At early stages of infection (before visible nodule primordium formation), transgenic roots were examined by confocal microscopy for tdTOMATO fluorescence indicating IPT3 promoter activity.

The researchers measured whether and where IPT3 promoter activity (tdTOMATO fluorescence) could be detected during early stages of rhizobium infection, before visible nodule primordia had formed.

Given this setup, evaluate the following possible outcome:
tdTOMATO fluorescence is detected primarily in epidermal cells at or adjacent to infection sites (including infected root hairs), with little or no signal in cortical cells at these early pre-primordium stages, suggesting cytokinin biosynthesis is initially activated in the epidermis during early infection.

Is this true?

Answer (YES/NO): NO